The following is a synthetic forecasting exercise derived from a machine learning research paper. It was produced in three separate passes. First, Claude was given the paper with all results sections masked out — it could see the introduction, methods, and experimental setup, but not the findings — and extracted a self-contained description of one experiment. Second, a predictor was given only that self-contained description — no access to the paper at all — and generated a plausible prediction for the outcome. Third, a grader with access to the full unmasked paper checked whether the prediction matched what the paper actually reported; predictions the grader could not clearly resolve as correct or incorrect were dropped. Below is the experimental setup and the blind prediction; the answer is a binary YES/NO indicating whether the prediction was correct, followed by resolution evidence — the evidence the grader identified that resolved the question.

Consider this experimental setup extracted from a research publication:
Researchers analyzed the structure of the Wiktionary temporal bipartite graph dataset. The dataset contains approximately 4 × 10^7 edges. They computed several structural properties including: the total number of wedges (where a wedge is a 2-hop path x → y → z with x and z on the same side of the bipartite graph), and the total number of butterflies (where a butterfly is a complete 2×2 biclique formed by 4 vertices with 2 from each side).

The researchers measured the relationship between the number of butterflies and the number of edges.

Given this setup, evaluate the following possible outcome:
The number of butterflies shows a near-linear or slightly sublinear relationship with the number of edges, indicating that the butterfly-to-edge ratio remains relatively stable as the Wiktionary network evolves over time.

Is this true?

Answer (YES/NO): NO